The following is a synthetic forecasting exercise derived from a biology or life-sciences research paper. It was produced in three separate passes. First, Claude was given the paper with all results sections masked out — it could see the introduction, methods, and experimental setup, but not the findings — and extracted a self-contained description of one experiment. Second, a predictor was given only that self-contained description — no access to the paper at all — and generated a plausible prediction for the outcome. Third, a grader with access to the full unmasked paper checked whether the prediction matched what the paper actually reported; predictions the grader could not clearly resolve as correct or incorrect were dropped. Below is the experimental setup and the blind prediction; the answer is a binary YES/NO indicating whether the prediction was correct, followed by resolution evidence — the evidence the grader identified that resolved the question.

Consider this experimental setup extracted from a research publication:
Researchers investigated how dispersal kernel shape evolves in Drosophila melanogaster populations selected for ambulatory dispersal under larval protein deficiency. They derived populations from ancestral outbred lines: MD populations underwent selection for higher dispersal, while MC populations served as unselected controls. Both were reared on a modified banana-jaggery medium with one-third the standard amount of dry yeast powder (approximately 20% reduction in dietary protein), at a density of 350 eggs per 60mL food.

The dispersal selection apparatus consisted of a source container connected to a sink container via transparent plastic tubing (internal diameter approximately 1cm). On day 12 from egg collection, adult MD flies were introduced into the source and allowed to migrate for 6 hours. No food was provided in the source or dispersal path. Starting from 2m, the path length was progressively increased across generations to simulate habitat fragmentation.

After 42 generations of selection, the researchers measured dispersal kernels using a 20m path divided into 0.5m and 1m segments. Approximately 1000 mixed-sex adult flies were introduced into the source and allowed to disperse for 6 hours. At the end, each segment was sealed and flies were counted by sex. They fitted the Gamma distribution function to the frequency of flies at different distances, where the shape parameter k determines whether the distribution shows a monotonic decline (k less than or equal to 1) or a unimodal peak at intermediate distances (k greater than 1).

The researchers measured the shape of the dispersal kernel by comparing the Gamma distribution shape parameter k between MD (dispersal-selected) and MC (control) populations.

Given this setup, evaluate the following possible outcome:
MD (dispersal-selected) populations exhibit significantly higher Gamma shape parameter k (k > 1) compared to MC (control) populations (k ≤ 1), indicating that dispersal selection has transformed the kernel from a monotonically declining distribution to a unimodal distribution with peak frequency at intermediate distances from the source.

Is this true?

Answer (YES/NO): YES